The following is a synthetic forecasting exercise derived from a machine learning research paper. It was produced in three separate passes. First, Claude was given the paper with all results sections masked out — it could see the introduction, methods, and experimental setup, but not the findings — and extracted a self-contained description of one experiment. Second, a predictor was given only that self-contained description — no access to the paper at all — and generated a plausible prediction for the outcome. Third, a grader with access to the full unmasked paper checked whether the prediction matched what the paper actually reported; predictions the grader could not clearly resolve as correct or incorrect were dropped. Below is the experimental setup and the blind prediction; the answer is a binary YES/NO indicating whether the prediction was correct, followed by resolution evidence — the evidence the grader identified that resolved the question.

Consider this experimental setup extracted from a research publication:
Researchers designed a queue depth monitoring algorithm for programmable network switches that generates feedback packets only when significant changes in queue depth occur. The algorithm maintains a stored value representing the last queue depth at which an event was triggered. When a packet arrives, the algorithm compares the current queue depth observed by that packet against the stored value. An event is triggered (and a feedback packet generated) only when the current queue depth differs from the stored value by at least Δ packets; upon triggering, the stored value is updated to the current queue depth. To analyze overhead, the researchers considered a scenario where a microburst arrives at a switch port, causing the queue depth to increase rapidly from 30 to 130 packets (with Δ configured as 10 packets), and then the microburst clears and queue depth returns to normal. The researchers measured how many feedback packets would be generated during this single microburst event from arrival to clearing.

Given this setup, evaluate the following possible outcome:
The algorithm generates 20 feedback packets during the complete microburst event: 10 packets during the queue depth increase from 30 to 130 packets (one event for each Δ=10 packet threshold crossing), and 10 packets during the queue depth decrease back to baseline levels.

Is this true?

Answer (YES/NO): NO